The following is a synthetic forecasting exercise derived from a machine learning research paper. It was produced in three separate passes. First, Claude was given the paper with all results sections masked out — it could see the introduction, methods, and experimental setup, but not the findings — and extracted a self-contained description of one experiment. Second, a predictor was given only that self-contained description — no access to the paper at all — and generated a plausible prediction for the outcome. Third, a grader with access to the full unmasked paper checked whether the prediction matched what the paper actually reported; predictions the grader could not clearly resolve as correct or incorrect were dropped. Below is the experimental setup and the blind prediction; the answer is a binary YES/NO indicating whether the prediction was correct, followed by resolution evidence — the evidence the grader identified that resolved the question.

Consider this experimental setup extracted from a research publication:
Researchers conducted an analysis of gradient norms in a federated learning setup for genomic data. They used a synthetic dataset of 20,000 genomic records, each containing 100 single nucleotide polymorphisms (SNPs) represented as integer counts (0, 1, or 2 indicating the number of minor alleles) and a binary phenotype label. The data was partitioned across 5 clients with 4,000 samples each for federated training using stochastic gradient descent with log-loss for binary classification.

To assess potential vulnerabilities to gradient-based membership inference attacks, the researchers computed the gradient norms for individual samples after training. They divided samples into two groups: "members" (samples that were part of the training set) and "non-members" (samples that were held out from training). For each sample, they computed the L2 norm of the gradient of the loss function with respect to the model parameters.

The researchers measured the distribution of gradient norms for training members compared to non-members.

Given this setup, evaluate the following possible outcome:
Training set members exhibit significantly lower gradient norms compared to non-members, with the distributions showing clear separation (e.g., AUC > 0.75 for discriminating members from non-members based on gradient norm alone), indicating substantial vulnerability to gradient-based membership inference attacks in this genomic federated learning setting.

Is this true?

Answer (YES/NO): NO